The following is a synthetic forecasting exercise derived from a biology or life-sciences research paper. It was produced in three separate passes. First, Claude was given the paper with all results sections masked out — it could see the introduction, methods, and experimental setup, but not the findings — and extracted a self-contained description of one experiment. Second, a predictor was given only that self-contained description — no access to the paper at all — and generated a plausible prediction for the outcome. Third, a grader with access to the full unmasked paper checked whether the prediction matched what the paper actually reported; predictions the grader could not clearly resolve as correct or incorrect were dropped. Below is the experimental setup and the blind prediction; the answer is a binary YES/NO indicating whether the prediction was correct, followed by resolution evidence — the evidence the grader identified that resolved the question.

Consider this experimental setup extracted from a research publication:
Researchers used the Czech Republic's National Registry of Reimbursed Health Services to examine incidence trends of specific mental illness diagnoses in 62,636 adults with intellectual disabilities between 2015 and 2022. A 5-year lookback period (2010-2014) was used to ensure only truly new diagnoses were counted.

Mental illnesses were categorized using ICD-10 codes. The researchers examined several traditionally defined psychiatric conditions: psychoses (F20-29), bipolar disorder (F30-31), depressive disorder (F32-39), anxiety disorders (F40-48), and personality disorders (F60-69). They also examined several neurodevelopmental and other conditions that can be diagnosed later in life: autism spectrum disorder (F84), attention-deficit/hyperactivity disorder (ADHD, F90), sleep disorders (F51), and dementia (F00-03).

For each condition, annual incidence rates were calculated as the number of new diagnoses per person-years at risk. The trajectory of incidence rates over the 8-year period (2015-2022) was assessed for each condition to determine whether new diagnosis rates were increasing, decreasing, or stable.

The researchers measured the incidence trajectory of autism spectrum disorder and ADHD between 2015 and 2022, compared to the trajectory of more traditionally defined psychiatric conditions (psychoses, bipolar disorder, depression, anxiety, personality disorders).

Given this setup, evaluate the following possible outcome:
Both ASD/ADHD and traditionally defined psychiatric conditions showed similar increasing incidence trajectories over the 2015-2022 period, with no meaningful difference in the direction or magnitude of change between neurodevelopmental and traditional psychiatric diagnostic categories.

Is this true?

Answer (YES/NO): NO